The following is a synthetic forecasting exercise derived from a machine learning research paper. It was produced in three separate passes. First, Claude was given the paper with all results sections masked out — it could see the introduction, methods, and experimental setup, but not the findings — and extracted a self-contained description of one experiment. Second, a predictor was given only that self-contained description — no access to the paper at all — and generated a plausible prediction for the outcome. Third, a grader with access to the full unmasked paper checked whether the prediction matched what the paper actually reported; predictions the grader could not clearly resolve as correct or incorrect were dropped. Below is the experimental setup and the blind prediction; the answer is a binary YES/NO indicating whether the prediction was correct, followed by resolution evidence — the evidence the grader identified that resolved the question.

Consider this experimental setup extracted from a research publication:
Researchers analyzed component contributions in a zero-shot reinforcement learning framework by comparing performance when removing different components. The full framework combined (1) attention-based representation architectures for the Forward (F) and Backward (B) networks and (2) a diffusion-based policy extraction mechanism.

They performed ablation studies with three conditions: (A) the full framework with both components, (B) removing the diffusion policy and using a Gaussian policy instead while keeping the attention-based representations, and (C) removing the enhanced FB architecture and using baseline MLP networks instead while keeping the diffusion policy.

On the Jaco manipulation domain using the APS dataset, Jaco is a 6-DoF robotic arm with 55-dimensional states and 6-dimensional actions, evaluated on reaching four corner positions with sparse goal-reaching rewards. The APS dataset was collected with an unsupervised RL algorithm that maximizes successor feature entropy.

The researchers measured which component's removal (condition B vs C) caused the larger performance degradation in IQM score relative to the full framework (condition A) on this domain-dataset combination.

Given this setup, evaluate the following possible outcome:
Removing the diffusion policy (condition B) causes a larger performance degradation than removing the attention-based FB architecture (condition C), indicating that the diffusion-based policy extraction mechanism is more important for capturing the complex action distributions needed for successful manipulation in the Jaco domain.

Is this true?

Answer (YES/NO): YES